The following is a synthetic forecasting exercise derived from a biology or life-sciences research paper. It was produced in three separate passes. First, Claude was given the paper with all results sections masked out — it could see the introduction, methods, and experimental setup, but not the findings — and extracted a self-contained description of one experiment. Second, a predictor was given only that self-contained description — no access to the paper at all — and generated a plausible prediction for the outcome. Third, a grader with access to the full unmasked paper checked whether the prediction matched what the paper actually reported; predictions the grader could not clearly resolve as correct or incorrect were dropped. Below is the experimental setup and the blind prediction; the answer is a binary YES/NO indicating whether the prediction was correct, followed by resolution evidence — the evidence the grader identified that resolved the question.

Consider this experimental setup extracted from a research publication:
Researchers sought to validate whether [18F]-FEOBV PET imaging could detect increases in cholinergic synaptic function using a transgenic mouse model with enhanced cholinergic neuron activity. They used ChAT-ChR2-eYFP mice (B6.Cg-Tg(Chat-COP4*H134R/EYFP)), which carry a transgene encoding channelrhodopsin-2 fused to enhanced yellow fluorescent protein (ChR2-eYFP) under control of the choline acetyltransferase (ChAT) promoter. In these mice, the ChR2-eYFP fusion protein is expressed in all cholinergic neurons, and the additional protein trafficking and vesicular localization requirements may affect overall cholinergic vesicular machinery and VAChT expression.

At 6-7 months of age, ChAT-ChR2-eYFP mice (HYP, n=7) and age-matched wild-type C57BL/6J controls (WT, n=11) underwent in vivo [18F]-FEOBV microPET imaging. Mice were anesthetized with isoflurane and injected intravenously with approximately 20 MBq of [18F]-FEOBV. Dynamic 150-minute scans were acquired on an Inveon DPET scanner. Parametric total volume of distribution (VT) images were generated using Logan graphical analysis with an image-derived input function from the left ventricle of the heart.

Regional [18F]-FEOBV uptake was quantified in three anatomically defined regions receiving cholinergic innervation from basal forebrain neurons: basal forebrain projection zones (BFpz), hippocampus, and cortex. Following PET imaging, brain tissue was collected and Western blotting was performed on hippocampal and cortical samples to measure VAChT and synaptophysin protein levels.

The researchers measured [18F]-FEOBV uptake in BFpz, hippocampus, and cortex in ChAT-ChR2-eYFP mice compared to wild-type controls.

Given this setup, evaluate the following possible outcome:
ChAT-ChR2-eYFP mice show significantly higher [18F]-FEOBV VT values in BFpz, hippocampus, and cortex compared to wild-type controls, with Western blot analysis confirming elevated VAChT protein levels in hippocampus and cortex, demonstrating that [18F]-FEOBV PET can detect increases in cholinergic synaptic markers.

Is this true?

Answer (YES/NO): YES